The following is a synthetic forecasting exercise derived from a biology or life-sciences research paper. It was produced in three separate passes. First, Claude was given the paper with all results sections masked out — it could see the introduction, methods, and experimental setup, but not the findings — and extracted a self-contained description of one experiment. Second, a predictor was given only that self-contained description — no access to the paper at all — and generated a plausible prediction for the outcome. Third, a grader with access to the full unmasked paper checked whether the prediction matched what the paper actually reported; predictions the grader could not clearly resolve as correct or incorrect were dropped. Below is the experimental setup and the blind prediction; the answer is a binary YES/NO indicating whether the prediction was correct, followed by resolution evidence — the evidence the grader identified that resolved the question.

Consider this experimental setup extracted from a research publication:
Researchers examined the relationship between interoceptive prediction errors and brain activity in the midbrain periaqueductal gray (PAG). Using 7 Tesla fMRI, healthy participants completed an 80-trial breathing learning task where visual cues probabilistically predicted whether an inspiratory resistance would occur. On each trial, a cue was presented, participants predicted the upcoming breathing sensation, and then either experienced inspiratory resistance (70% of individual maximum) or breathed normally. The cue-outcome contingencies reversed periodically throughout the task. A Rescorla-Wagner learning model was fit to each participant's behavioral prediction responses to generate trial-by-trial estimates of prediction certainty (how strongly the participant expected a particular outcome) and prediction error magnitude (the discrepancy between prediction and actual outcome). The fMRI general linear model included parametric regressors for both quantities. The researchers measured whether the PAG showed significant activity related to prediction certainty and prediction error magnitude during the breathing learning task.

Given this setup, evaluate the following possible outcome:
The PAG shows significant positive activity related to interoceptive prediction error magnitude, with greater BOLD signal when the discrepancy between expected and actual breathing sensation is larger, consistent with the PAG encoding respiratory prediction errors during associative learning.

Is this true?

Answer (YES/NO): YES